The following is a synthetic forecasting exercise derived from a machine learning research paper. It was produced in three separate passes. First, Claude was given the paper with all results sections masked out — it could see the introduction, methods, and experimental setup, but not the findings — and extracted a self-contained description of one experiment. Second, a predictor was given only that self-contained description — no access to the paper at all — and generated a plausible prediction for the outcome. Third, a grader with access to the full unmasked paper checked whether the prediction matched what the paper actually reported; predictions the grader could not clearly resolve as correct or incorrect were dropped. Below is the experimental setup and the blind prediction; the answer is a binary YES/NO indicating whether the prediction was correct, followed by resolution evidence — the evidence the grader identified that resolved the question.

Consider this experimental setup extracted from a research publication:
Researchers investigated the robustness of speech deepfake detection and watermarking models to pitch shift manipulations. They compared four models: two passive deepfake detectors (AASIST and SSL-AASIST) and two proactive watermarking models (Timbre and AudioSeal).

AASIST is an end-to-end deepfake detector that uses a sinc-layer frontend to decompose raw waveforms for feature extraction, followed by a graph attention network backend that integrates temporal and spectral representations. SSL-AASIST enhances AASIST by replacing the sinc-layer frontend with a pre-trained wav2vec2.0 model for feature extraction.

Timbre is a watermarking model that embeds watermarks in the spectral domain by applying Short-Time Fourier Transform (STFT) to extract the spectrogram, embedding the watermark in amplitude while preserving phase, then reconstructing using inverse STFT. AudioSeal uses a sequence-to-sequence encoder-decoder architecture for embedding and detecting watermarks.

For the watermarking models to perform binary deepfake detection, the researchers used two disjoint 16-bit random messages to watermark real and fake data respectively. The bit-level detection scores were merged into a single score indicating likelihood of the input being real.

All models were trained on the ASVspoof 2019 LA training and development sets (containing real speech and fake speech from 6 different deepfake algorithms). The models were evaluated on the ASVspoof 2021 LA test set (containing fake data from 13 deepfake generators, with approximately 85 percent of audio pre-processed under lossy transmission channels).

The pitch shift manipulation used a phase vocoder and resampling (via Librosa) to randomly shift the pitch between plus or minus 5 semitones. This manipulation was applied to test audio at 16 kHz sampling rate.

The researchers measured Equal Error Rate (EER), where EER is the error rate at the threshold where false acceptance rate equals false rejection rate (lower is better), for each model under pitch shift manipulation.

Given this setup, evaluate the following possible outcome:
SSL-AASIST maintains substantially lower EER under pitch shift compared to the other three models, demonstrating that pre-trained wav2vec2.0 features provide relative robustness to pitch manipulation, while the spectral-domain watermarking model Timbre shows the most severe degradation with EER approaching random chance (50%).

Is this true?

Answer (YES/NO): NO